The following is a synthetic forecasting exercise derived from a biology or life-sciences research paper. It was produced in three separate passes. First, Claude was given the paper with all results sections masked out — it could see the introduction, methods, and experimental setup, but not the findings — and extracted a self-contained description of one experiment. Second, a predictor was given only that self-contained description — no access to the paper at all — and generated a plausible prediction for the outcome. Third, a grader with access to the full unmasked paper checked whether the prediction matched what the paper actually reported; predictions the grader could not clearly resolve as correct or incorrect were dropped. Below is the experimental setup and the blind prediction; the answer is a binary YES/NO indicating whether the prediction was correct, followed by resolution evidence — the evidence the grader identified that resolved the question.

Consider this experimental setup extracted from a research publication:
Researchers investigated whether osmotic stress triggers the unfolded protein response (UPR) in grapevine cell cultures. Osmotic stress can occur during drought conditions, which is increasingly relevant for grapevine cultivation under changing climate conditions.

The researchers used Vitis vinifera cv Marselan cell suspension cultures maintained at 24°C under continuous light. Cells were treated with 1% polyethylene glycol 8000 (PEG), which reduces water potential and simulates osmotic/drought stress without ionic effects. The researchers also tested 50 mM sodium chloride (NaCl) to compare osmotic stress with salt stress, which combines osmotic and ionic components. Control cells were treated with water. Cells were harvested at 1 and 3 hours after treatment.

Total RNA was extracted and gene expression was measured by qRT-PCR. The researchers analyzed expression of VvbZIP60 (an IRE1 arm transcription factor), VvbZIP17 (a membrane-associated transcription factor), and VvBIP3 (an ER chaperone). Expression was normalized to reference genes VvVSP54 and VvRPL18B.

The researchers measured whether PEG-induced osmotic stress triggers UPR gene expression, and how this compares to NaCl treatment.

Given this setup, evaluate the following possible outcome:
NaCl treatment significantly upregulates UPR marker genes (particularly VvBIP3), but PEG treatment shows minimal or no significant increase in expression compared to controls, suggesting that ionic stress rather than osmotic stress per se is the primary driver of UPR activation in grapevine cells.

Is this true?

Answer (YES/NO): NO